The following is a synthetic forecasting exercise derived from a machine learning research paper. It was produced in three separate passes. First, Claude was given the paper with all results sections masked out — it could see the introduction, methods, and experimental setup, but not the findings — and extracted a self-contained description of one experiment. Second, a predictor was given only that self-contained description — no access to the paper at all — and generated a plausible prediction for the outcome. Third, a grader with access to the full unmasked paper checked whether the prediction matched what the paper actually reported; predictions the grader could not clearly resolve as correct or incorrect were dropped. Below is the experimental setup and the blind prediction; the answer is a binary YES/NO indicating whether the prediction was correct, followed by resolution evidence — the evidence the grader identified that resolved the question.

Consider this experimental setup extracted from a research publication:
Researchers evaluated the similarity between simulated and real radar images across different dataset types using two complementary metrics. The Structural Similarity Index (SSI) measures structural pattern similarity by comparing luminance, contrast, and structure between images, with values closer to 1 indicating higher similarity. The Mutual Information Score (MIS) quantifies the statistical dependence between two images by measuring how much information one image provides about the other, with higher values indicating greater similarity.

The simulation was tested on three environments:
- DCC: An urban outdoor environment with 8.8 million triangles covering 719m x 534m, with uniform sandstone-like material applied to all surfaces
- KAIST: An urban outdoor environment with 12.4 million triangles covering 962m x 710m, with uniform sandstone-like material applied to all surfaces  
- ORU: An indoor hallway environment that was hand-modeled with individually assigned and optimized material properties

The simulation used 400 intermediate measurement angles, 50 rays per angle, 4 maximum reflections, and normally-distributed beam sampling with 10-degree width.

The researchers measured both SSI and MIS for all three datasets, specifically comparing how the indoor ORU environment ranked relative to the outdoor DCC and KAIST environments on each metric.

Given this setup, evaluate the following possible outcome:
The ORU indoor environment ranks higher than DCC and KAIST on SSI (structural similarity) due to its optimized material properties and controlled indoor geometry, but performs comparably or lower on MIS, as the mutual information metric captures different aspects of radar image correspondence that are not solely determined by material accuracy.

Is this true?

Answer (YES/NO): NO